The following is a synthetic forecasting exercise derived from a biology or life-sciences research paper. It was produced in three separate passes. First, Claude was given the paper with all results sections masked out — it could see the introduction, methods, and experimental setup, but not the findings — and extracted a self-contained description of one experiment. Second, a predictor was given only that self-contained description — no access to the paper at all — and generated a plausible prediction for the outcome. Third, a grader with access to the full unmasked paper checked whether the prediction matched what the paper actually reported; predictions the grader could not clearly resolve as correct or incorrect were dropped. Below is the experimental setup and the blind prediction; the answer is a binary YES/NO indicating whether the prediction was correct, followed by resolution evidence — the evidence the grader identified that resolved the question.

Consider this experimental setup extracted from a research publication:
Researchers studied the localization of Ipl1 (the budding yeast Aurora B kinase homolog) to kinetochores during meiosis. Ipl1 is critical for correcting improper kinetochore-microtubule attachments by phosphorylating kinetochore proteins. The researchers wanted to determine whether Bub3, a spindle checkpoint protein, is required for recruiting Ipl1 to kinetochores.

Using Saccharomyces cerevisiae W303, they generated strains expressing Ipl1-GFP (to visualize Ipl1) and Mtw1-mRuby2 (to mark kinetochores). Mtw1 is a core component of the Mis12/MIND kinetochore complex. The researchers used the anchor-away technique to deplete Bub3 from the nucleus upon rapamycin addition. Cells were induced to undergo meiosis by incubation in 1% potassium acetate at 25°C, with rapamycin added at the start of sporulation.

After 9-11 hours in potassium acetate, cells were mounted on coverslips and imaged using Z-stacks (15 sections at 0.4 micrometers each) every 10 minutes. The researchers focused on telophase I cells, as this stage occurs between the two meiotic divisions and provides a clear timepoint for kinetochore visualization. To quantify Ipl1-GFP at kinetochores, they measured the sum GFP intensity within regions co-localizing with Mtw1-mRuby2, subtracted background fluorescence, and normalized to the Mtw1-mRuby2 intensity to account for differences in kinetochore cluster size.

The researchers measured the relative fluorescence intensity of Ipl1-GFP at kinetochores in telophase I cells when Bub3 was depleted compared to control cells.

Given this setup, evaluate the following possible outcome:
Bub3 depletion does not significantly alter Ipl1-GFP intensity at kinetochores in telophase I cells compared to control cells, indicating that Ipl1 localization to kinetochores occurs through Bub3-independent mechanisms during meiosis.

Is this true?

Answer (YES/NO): NO